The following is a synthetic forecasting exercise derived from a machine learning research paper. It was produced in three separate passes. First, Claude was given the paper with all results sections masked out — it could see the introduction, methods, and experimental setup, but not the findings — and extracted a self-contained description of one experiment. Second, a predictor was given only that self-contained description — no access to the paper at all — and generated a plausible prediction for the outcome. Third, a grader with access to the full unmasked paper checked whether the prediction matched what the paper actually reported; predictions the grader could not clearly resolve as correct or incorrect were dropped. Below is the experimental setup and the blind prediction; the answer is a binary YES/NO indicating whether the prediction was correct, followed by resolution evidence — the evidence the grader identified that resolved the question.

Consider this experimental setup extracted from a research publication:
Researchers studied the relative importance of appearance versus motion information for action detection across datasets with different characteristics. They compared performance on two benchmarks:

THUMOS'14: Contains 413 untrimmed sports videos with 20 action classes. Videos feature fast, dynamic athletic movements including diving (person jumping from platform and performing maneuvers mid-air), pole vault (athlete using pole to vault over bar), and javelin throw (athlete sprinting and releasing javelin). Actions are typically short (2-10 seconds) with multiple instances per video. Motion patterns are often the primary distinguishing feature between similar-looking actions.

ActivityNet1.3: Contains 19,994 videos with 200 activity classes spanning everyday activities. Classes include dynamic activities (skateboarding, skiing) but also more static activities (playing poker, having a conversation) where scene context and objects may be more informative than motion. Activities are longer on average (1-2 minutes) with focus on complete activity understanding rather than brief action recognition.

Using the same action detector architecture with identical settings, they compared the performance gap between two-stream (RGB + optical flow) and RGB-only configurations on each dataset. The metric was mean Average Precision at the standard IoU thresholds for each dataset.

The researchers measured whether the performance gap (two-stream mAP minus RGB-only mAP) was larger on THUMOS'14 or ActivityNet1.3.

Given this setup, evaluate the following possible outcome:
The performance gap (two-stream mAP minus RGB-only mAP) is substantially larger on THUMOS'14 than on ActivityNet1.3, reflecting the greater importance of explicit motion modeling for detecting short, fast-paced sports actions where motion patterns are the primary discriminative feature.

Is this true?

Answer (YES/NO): YES